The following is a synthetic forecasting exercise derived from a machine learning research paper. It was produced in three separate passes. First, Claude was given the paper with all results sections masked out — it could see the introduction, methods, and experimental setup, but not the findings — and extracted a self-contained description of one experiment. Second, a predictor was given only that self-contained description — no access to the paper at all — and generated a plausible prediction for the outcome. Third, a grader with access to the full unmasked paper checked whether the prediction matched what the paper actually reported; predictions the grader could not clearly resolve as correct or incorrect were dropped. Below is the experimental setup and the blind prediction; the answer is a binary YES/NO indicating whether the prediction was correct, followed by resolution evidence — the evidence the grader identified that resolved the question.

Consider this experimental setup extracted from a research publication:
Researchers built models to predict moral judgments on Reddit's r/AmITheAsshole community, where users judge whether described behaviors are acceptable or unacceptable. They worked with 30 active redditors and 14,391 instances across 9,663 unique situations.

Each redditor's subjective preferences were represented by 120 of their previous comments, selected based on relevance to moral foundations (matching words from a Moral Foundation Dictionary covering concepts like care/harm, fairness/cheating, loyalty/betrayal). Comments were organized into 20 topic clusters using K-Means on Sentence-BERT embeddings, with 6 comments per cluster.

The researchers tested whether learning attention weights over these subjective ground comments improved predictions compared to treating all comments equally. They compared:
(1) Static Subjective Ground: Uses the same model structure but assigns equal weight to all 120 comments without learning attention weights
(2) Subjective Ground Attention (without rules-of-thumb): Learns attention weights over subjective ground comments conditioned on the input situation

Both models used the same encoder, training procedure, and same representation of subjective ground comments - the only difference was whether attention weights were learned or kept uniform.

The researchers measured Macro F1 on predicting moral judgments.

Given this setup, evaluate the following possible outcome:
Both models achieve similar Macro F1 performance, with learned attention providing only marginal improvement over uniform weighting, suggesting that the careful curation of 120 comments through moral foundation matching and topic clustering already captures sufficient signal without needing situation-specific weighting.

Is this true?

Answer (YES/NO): YES